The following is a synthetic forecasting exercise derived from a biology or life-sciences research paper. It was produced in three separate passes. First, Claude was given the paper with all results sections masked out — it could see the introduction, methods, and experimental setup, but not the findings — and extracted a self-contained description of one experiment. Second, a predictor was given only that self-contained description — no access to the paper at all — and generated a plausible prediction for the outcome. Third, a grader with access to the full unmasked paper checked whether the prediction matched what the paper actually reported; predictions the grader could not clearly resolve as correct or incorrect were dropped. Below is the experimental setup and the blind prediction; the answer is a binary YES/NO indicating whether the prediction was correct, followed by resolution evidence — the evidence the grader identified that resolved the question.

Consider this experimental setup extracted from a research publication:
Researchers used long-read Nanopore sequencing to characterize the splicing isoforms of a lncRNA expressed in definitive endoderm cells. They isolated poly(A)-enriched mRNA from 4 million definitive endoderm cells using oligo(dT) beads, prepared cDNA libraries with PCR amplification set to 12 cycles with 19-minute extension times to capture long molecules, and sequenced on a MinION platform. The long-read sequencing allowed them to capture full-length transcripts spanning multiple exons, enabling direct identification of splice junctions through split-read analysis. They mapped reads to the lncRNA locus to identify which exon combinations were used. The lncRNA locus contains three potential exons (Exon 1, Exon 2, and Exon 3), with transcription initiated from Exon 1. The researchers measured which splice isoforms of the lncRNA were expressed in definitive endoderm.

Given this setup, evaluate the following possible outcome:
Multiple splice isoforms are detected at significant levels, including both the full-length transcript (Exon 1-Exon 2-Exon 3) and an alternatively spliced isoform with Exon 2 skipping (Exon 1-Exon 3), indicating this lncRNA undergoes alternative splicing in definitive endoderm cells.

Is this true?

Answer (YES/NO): NO